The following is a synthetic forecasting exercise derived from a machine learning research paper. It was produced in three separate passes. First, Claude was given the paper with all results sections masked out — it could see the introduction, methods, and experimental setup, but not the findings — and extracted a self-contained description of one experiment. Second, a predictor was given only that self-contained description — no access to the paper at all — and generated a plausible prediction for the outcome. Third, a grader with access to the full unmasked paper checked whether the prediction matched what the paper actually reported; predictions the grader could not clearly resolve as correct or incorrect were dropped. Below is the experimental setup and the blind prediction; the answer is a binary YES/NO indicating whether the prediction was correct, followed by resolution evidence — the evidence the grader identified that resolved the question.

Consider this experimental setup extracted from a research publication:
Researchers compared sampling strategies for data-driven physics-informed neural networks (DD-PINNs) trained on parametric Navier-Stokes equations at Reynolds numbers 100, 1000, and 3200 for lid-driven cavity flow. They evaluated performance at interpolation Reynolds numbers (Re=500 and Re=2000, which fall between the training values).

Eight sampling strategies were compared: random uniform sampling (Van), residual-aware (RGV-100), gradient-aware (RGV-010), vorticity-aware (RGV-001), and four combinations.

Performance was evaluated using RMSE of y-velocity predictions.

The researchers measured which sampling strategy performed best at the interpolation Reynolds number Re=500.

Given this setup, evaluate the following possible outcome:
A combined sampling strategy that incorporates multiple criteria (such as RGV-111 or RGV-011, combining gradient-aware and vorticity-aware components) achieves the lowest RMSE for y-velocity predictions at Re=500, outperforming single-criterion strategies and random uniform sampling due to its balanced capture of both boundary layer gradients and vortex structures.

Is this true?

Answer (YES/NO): NO